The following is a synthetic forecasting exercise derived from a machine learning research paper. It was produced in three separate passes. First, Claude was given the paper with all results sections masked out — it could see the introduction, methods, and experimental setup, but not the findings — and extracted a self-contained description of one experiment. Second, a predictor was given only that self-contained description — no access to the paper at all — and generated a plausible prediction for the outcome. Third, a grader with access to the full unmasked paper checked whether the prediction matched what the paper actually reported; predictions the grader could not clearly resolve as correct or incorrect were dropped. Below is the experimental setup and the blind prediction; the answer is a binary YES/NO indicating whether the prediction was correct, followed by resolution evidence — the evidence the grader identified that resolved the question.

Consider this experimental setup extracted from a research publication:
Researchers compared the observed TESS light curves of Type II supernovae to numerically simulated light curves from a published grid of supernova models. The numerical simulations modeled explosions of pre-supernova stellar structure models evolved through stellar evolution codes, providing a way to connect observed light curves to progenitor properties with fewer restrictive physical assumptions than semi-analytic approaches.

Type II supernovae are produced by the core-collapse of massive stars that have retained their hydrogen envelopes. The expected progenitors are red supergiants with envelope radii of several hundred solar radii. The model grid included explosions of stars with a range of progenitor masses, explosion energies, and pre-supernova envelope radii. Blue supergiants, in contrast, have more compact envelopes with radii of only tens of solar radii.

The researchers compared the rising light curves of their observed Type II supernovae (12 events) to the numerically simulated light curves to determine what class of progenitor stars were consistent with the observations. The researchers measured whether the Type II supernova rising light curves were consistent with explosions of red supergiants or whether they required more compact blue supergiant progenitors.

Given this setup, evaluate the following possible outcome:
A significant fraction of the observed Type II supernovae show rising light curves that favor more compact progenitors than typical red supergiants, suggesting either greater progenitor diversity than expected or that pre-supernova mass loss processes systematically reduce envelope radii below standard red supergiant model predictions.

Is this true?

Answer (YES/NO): NO